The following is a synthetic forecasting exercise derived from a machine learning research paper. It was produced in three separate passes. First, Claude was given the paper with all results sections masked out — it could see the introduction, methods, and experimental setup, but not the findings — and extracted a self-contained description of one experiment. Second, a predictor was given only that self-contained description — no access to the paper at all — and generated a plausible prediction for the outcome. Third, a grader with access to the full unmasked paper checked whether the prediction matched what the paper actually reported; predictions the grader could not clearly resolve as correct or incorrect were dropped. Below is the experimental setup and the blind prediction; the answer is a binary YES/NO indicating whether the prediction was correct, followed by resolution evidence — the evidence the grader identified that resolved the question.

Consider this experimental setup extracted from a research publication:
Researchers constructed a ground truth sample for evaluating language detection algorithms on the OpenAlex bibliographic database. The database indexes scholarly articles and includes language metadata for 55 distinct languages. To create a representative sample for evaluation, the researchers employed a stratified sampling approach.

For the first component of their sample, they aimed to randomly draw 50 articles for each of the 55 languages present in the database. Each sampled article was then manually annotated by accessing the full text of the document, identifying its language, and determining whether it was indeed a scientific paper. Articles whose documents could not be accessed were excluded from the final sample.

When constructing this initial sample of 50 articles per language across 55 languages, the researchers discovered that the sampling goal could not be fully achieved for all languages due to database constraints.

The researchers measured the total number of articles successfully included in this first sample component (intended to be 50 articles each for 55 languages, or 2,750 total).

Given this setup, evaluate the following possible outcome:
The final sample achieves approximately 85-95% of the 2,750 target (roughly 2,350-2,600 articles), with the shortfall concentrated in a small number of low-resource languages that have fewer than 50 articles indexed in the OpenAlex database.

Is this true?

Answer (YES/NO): NO